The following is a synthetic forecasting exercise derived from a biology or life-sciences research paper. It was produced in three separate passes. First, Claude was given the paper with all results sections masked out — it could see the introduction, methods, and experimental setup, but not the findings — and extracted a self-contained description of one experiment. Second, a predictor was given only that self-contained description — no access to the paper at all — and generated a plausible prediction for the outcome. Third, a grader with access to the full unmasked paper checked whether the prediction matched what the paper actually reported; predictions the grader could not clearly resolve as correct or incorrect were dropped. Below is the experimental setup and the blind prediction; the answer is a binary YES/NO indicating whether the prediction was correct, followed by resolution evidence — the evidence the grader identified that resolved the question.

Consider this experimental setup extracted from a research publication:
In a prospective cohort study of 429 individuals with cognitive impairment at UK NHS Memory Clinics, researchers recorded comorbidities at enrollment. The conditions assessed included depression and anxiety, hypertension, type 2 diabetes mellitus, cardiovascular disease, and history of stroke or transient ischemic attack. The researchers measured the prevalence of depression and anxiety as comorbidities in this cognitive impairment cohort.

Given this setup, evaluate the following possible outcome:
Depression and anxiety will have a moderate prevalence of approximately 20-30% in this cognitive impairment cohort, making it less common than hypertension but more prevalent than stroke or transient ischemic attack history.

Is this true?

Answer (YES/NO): NO